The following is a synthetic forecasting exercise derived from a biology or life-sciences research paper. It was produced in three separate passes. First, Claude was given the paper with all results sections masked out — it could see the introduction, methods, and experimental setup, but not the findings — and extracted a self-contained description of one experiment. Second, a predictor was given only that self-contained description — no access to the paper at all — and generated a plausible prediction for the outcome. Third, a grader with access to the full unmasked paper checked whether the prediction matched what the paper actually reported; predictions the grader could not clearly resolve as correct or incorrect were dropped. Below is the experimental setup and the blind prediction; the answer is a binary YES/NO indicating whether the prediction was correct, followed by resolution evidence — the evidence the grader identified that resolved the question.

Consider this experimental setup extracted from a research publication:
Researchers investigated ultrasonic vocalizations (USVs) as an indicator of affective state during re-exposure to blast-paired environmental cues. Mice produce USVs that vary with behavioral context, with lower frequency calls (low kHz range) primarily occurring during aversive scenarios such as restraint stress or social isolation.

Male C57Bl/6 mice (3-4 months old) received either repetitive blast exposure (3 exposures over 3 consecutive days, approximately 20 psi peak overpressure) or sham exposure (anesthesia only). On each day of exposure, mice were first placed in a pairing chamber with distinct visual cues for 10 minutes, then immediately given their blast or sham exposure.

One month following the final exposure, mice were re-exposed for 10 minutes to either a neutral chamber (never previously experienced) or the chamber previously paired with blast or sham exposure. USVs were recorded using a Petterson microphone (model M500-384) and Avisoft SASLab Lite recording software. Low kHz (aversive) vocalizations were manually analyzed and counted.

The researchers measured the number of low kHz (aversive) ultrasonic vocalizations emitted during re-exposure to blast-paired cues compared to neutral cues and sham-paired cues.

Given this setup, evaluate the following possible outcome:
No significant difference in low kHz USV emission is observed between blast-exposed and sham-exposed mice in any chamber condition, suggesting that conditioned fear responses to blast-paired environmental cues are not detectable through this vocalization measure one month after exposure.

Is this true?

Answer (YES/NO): NO